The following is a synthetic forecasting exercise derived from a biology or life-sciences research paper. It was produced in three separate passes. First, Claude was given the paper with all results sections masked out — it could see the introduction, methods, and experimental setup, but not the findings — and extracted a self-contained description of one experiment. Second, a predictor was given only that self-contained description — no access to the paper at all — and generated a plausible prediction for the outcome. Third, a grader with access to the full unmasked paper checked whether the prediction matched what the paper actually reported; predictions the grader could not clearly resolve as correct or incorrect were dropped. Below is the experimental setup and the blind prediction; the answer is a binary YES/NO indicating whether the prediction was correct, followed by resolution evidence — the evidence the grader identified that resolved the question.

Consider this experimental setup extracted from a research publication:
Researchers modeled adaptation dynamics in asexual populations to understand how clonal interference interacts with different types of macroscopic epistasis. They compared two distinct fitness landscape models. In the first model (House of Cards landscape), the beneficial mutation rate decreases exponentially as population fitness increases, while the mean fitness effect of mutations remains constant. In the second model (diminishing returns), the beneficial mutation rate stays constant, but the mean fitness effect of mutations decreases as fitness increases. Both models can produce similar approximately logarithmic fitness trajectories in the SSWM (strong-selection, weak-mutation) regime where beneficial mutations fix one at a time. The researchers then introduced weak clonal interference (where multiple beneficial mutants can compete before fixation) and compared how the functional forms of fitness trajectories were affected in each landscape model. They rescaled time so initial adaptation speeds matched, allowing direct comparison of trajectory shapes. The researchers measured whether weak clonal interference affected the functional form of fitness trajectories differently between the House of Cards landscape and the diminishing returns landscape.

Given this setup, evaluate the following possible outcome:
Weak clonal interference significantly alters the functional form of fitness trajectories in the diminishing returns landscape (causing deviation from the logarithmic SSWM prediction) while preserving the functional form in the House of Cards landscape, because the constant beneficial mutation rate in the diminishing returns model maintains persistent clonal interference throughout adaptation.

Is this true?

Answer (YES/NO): NO